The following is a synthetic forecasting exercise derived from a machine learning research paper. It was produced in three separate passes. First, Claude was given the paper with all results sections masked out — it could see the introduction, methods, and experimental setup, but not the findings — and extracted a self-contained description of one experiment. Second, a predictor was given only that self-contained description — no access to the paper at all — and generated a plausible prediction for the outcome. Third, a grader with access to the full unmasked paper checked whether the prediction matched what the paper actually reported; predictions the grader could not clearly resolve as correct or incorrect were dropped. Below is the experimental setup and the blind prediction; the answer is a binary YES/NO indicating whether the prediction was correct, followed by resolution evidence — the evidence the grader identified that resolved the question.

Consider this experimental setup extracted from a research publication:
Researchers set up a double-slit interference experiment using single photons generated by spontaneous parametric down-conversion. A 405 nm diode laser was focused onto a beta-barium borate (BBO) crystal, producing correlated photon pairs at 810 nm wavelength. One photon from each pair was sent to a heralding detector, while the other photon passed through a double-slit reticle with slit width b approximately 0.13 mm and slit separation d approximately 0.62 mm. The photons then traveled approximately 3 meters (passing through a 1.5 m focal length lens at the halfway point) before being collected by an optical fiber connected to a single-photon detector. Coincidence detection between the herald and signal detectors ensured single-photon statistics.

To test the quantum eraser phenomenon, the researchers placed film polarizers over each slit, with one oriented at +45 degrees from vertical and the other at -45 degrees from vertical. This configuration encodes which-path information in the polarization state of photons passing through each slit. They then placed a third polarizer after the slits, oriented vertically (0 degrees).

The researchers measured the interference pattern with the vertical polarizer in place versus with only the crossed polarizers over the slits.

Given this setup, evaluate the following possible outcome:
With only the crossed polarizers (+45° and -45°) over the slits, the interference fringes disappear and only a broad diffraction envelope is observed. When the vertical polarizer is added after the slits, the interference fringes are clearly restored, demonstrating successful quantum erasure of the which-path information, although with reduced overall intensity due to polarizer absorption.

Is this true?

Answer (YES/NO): YES